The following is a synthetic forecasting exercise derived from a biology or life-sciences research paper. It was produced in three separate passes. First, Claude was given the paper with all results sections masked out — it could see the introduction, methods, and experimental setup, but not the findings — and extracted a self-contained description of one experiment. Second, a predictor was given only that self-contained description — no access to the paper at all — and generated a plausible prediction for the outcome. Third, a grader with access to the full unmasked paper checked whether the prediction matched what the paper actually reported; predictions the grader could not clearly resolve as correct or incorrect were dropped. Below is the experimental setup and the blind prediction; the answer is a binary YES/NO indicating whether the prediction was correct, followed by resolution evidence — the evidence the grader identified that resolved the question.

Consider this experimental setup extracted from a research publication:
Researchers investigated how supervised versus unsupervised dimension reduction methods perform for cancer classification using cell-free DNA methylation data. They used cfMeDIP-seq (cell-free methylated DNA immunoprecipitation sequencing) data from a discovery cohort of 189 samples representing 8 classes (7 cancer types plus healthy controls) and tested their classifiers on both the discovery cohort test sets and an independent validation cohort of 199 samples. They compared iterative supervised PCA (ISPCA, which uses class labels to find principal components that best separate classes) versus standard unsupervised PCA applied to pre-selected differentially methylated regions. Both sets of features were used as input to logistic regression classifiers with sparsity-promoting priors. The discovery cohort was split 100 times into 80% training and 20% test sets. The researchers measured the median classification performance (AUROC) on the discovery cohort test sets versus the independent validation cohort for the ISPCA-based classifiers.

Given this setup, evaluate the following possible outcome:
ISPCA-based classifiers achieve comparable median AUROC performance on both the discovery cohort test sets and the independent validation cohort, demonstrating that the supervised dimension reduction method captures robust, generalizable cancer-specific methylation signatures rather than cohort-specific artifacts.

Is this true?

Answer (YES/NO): NO